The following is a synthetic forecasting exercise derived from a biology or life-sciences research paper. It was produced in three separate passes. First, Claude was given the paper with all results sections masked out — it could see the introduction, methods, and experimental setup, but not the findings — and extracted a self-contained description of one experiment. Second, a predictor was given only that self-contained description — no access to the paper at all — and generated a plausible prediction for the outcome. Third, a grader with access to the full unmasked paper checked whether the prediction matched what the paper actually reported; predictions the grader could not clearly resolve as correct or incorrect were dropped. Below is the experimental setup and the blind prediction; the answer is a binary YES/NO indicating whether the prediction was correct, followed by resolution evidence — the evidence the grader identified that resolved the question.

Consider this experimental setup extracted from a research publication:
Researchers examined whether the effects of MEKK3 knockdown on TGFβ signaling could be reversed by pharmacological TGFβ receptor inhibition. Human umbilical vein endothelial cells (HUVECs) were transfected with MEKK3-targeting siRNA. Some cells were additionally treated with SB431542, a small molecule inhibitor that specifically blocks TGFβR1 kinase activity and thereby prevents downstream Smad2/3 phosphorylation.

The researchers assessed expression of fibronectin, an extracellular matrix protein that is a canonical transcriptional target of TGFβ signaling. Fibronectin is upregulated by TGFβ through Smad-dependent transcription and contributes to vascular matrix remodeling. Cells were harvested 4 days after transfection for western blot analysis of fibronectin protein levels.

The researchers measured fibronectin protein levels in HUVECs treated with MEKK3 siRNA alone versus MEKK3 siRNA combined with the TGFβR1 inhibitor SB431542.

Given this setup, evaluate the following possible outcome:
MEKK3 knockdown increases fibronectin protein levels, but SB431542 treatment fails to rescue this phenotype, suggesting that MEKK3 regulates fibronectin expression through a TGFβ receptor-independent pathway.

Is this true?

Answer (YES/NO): NO